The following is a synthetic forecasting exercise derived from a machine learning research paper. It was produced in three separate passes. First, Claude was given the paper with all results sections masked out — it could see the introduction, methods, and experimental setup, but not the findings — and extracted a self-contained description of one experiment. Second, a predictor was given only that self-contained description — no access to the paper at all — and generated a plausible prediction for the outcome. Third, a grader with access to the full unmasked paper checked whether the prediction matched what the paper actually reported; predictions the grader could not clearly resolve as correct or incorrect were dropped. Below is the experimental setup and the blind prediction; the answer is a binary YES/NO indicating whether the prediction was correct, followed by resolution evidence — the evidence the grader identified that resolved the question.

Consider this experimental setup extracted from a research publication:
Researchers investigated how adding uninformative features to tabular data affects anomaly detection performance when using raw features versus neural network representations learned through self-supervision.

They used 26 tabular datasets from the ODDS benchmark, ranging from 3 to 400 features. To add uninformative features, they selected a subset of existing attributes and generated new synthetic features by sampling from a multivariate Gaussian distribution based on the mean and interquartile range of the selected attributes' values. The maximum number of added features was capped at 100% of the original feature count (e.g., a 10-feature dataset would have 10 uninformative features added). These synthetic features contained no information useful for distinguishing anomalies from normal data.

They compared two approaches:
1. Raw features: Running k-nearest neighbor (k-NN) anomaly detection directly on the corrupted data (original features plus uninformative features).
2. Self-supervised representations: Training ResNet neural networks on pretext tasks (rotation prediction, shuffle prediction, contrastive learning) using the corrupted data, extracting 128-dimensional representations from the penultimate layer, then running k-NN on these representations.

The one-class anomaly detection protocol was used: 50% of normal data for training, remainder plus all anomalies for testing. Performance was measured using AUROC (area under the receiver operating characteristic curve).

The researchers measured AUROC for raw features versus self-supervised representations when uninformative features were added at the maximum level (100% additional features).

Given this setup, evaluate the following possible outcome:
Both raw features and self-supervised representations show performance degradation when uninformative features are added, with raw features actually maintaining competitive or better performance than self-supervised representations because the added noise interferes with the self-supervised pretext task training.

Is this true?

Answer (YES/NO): NO